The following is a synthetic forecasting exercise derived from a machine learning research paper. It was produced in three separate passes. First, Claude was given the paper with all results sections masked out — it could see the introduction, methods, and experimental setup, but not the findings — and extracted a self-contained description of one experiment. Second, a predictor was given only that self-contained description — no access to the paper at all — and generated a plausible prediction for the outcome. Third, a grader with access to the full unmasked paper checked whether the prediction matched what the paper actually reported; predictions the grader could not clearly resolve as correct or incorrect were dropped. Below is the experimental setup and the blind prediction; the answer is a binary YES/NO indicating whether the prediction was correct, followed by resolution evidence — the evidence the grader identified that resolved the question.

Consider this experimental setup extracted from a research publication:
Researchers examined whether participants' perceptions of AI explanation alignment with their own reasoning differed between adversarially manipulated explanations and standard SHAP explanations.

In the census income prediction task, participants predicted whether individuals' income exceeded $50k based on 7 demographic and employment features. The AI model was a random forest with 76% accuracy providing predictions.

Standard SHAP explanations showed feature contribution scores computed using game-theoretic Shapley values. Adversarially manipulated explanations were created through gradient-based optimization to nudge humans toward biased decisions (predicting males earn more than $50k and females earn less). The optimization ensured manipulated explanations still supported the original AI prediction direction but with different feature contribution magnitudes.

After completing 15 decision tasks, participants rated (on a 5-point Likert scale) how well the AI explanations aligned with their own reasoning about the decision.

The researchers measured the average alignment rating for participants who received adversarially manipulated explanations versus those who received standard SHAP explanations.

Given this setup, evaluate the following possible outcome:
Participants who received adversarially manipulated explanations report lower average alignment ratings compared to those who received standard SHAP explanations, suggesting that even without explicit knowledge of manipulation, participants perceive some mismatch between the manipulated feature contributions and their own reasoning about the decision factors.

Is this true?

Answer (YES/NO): NO